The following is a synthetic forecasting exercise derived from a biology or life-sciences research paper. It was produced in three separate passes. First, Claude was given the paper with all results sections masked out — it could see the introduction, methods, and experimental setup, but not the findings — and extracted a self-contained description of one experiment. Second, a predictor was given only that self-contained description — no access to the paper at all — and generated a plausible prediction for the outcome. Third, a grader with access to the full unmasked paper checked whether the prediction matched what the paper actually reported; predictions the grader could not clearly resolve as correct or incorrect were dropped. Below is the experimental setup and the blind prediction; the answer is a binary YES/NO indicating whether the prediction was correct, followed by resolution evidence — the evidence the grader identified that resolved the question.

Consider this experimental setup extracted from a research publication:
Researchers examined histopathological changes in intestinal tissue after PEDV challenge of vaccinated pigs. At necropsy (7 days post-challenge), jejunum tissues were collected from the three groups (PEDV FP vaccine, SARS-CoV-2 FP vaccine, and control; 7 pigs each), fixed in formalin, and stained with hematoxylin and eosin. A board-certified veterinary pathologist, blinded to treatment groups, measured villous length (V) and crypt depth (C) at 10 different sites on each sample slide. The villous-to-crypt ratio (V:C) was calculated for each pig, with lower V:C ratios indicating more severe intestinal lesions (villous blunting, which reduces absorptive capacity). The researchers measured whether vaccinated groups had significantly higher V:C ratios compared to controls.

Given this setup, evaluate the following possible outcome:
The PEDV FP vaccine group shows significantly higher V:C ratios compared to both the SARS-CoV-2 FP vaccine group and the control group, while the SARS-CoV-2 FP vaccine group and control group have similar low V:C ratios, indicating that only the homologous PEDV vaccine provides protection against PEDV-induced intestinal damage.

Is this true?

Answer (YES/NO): NO